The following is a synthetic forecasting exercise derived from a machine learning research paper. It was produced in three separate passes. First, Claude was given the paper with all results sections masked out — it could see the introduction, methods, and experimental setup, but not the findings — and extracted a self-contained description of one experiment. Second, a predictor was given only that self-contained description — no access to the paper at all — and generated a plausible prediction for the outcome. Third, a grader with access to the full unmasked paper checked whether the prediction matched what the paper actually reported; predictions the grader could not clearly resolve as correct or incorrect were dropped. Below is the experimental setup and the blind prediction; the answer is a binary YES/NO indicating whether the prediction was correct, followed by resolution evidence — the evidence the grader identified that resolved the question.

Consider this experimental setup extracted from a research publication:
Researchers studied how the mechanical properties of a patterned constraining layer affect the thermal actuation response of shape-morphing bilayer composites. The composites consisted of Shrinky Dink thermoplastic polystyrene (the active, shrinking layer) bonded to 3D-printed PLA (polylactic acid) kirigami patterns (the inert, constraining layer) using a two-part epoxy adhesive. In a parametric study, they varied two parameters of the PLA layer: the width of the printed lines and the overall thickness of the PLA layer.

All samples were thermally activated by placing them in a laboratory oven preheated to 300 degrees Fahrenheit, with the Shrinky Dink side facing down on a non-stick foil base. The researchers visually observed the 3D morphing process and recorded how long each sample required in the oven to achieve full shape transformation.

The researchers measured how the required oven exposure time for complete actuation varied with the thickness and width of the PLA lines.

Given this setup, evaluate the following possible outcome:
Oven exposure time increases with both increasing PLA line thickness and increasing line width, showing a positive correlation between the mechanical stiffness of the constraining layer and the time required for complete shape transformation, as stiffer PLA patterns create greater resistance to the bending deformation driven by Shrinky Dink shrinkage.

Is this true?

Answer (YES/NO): YES